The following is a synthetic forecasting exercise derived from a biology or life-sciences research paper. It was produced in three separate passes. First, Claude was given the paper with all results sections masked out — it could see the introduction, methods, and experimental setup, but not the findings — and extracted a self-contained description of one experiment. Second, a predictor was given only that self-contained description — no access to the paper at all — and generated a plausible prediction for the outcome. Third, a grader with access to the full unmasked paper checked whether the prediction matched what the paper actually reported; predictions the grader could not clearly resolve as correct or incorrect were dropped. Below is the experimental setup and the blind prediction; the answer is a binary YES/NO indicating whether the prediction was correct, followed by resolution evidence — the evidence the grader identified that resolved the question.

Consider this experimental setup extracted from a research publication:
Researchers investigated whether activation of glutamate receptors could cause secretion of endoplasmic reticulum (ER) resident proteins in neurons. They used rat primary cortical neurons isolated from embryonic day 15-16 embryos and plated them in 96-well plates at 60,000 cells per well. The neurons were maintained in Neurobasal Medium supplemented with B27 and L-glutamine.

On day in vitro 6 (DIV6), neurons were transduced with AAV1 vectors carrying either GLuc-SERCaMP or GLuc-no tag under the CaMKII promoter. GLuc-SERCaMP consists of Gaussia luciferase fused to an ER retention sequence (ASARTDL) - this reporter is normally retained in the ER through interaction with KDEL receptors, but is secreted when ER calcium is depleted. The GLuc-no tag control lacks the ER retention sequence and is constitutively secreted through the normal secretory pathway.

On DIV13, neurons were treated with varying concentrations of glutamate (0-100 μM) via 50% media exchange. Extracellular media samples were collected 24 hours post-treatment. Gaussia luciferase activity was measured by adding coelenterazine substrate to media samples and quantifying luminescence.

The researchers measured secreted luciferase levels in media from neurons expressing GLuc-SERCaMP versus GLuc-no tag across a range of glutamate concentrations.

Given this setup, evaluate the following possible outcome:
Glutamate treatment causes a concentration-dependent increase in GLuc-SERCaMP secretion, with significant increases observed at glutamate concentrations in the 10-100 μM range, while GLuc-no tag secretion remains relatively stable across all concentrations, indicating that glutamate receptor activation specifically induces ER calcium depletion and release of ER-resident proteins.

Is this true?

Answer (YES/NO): NO